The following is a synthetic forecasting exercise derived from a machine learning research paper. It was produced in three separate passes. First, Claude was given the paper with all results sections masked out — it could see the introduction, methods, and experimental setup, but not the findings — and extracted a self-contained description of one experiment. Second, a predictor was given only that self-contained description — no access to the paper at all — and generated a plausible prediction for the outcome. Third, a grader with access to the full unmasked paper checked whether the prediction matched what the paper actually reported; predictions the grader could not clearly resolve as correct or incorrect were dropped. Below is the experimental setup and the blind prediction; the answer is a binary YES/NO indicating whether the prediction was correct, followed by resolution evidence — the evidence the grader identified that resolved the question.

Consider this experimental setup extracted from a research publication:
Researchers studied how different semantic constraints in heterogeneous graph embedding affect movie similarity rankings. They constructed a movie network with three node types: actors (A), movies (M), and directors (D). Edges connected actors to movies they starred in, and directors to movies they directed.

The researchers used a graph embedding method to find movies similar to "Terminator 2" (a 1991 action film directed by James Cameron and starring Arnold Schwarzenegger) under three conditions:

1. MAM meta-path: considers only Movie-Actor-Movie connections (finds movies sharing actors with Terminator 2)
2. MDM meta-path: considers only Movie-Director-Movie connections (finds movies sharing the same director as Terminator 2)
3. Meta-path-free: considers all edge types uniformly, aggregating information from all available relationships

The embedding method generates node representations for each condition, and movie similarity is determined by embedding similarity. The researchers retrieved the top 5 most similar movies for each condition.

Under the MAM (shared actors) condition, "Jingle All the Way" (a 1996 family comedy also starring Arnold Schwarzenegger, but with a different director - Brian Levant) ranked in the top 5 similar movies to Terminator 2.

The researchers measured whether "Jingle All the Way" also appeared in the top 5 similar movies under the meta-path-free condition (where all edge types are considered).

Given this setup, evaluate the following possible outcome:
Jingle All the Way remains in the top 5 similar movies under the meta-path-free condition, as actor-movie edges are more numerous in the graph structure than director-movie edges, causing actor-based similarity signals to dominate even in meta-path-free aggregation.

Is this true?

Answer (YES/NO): NO